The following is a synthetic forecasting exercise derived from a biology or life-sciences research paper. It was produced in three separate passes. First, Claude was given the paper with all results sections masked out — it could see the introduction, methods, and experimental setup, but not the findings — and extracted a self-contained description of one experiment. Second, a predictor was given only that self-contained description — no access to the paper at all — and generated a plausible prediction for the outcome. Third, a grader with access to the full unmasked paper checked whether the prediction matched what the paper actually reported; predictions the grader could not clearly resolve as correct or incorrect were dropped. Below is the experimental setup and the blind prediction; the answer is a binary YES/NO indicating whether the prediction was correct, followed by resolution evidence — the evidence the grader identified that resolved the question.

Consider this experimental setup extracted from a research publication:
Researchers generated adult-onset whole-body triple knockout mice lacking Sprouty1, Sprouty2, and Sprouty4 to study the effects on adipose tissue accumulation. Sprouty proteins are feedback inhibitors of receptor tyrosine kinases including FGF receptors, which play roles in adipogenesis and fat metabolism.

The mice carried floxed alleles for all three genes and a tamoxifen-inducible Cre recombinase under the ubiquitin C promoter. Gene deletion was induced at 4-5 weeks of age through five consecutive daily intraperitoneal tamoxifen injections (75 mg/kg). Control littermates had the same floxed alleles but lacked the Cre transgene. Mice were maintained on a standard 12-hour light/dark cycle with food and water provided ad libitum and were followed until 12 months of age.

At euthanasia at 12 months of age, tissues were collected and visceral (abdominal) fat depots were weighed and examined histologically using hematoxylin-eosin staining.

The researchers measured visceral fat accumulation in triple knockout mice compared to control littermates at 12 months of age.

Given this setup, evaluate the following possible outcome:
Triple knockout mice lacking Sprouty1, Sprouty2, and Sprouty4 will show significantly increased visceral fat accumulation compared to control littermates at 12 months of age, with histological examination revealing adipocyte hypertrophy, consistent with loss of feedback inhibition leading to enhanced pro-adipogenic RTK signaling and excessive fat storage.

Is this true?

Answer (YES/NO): NO